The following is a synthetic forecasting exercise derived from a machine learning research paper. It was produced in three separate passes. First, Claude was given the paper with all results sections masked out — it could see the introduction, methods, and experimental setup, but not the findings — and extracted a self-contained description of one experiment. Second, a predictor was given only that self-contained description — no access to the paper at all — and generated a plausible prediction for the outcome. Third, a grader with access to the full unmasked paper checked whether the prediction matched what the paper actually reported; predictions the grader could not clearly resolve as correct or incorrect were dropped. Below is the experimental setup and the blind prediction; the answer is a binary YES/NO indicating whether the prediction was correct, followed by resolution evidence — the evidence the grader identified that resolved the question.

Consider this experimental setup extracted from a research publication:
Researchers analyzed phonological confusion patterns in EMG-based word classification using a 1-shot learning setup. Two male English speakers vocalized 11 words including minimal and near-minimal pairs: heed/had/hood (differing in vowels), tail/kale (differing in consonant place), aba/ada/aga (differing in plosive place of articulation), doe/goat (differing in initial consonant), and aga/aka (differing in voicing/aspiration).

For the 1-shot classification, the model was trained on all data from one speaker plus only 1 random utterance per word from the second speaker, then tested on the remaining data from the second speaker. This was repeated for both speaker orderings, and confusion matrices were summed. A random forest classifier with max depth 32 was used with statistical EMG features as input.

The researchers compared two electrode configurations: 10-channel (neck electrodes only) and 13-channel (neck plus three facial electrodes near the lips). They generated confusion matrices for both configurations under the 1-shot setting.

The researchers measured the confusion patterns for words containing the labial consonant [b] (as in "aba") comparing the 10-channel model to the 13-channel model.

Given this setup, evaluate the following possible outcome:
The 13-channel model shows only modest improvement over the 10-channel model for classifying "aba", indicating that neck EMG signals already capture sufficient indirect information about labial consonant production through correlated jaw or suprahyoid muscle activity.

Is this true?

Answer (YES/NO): YES